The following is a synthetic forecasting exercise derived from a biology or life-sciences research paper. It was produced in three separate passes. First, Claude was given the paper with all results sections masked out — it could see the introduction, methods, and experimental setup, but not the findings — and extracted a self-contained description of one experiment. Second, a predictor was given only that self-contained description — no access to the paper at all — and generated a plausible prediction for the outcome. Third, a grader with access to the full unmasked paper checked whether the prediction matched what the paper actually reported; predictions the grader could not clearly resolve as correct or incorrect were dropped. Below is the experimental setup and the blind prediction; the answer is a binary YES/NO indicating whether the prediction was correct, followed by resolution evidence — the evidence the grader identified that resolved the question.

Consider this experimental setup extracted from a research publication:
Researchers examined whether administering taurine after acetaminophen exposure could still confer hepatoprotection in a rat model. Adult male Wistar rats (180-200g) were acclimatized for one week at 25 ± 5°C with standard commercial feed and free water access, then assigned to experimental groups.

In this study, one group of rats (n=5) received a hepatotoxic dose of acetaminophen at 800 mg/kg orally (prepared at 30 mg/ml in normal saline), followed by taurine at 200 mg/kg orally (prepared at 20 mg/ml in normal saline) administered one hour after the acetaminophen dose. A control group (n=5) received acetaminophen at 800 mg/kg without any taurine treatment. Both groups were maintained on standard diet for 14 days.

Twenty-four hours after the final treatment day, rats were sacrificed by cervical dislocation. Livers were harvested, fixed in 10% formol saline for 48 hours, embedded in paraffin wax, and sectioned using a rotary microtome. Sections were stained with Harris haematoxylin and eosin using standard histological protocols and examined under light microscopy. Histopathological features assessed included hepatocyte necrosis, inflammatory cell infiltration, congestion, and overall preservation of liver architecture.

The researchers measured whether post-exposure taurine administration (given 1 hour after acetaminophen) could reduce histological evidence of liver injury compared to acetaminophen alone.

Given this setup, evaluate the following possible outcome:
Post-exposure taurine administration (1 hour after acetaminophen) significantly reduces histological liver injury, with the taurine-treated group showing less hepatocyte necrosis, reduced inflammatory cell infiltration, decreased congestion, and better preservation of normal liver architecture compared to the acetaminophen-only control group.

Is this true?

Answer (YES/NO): YES